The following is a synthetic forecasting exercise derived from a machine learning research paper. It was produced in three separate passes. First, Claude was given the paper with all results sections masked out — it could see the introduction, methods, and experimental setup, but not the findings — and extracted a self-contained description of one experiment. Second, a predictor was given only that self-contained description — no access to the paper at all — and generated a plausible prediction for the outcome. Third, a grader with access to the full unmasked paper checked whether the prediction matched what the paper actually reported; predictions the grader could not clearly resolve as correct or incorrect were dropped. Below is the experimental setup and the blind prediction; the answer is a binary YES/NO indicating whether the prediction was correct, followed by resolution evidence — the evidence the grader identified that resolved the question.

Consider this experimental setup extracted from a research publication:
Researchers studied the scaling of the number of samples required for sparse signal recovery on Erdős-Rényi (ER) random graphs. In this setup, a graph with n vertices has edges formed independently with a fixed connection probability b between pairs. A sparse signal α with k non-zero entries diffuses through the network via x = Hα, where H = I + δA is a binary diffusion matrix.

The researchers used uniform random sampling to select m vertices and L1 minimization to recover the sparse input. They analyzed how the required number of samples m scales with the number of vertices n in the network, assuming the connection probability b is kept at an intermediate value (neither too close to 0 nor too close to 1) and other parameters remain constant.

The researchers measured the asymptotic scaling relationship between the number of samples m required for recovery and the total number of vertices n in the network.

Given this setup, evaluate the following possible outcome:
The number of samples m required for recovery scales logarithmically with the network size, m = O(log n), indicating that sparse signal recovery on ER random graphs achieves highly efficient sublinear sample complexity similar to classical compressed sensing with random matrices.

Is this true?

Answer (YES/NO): YES